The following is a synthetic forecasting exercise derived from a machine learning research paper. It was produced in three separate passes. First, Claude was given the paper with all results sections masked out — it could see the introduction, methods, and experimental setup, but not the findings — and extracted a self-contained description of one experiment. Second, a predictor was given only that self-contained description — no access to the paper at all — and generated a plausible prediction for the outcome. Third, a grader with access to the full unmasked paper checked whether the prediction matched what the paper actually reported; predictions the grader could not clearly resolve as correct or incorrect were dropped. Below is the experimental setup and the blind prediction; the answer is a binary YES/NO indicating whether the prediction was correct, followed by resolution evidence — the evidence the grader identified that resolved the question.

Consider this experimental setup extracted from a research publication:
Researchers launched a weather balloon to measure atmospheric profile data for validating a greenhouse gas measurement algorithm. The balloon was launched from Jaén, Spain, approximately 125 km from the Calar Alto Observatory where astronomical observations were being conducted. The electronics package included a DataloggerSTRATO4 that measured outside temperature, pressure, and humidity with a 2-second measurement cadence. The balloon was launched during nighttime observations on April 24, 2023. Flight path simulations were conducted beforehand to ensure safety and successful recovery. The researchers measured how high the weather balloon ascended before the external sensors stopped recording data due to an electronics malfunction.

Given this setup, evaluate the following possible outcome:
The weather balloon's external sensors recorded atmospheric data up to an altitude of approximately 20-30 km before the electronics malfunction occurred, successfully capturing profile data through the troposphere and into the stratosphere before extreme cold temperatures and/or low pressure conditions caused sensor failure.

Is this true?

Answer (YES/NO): NO